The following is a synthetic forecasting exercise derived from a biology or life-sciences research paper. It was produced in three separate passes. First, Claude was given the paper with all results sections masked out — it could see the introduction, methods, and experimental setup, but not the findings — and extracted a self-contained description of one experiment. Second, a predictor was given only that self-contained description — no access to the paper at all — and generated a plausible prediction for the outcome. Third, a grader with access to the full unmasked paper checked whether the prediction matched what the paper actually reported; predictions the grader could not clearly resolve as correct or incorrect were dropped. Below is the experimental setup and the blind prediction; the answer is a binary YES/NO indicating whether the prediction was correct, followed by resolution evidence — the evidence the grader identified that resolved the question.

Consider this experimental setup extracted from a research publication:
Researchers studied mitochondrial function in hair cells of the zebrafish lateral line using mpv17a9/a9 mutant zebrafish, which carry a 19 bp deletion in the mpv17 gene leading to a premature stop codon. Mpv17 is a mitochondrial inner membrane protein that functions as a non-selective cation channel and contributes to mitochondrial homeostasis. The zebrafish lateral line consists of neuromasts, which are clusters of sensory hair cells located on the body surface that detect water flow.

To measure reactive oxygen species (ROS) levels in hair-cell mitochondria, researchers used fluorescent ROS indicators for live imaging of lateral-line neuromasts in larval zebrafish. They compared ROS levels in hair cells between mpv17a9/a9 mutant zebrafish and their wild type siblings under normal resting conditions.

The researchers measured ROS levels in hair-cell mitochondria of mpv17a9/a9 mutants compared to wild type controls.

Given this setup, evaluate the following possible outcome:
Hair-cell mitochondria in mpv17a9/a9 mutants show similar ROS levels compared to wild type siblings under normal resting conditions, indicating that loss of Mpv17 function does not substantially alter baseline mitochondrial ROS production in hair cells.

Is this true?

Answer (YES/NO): NO